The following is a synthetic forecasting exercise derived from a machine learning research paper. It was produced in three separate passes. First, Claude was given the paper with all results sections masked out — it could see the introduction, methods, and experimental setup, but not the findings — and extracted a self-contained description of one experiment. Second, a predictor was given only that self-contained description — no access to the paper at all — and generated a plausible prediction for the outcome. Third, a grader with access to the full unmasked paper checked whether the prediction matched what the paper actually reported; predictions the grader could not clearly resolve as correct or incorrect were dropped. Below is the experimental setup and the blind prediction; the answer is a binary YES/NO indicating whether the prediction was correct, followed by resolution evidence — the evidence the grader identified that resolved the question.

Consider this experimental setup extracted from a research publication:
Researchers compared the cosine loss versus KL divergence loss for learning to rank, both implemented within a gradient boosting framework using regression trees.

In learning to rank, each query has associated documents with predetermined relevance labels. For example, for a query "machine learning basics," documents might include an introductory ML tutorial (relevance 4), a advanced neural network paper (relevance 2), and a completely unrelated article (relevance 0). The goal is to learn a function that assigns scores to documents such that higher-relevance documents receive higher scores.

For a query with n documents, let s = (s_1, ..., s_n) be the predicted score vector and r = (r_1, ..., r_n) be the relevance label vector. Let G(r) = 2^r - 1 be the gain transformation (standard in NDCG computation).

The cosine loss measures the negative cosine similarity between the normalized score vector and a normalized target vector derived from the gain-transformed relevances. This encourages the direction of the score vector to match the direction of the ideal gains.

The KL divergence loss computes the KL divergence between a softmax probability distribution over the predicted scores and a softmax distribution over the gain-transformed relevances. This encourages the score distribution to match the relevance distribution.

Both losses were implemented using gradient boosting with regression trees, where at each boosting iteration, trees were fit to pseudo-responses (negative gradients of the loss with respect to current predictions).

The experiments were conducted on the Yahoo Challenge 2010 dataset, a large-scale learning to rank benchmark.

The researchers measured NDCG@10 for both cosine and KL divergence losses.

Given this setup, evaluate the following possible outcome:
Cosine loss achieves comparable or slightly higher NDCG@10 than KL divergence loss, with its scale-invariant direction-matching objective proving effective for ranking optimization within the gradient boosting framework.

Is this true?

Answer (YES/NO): NO